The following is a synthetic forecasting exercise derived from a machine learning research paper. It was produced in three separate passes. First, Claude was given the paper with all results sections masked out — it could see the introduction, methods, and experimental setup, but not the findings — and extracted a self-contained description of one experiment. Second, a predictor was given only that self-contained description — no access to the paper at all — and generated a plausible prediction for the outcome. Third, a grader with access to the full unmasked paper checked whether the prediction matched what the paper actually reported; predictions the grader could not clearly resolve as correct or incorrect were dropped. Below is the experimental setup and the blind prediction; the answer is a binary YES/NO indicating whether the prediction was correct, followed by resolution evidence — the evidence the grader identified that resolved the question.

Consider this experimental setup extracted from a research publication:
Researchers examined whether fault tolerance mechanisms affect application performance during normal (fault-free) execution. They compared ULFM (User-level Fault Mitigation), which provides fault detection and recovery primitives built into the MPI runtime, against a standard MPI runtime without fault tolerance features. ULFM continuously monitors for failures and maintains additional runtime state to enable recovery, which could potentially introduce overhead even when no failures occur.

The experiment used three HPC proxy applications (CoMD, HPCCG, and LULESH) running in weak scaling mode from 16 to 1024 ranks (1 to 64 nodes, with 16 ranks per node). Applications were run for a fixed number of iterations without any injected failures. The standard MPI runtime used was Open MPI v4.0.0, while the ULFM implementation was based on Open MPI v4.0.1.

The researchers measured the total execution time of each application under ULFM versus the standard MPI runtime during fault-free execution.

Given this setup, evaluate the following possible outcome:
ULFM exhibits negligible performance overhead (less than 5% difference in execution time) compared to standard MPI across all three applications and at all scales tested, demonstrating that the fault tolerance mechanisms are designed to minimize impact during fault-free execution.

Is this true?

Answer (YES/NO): NO